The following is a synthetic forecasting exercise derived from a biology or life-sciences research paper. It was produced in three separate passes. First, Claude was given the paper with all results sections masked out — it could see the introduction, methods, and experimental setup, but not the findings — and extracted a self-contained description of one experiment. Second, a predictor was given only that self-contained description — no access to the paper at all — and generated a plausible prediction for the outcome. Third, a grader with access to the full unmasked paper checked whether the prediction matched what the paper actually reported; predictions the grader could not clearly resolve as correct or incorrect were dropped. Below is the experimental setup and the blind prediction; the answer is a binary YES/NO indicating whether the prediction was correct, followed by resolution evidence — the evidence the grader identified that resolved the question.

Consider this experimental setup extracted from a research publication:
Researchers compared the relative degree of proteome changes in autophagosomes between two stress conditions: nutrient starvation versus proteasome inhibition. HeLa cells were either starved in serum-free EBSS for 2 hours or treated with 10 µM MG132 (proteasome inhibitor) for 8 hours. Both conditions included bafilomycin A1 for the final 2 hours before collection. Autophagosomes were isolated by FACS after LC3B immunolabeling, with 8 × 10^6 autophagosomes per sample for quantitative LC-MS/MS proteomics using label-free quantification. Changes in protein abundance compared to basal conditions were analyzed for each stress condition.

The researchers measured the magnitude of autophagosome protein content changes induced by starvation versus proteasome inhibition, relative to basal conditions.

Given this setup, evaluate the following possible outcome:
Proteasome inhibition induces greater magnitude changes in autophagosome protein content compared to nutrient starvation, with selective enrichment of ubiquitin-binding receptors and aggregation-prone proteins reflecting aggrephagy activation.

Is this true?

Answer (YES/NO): NO